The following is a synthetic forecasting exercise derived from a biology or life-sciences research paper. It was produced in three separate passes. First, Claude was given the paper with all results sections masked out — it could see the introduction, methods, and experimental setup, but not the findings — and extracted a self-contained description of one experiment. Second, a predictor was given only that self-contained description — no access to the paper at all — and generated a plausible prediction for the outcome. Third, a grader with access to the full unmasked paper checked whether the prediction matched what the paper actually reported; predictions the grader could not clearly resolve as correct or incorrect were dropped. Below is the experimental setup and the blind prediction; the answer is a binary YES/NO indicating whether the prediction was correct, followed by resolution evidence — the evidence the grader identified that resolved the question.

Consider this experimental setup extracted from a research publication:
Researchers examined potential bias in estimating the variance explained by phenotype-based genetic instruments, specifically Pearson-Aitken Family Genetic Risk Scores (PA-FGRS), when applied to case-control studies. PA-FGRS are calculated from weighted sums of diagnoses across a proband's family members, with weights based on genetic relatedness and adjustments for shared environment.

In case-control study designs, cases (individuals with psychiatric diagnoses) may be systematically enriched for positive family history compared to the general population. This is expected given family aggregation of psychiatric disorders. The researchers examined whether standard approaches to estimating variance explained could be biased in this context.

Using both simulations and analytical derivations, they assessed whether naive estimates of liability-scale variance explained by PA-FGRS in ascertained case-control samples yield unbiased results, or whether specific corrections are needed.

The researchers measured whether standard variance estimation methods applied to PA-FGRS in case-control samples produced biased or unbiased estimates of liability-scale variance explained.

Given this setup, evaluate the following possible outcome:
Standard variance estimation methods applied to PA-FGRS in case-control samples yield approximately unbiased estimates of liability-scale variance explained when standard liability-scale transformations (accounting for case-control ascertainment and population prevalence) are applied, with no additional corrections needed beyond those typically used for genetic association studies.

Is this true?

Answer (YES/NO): NO